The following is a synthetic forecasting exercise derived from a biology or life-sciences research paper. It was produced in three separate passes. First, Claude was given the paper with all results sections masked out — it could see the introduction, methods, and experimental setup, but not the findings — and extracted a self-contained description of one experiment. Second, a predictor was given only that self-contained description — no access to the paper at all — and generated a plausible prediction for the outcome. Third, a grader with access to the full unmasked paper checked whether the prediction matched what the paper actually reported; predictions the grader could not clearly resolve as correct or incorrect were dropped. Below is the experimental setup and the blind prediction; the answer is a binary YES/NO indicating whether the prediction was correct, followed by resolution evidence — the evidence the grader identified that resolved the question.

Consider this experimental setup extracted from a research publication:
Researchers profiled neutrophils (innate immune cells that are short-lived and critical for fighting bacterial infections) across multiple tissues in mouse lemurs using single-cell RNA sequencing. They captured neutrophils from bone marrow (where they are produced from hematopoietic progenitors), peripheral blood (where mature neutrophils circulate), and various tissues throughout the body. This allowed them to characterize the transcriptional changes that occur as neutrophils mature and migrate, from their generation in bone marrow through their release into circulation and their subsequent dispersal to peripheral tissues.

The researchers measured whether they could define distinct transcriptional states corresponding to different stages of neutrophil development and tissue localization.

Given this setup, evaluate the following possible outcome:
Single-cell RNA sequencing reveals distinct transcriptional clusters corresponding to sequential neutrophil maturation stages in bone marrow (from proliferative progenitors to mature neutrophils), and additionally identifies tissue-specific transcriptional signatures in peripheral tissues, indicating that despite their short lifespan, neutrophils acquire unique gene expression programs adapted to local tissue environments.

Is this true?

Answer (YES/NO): YES